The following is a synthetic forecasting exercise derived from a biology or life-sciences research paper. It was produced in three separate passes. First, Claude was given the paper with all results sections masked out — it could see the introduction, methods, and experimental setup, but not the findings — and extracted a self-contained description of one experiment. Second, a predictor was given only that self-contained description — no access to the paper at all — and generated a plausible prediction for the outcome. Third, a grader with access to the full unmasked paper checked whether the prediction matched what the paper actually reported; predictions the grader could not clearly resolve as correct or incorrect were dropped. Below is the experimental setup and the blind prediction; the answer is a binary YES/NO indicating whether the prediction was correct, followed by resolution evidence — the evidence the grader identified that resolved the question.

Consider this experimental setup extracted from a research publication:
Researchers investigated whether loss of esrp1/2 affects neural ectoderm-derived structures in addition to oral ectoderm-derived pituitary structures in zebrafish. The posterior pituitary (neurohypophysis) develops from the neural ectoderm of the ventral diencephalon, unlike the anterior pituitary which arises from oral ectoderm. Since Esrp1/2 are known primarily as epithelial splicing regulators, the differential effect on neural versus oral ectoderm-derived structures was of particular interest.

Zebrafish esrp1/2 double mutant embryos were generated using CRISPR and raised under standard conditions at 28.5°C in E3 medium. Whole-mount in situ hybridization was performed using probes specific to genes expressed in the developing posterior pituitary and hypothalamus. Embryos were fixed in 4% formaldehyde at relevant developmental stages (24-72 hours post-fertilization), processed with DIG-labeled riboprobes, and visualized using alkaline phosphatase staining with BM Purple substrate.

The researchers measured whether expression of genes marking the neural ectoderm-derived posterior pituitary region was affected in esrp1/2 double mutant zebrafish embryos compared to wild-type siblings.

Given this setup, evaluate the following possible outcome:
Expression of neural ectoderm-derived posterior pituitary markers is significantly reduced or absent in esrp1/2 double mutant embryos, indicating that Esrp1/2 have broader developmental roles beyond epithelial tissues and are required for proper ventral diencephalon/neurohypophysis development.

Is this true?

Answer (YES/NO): NO